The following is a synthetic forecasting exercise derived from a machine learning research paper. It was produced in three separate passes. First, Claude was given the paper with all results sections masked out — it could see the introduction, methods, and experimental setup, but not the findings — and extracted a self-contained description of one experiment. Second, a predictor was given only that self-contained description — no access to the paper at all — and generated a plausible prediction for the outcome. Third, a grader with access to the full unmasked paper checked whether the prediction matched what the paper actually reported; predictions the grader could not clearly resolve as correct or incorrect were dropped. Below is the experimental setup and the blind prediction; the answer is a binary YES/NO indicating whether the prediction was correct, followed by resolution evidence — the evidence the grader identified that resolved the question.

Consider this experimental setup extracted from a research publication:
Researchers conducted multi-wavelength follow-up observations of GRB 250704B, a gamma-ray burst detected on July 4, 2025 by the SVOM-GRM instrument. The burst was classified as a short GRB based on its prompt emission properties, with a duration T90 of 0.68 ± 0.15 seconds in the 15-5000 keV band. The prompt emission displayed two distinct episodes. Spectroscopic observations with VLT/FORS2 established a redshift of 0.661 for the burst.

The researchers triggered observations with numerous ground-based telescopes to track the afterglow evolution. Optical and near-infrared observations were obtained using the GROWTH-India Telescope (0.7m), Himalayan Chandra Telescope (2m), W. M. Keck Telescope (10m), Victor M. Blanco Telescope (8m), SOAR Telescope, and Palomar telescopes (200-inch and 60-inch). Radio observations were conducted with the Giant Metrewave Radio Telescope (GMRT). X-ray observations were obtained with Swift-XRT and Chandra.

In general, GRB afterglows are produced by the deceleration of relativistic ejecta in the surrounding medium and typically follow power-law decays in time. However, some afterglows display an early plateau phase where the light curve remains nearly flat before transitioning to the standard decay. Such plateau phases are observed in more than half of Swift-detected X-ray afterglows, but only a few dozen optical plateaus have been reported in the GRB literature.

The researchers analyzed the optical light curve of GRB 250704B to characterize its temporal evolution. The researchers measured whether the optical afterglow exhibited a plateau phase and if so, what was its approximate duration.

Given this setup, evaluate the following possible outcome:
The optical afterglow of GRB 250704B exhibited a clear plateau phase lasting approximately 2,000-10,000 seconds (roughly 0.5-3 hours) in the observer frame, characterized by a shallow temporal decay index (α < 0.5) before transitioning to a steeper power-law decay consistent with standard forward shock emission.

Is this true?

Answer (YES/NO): NO